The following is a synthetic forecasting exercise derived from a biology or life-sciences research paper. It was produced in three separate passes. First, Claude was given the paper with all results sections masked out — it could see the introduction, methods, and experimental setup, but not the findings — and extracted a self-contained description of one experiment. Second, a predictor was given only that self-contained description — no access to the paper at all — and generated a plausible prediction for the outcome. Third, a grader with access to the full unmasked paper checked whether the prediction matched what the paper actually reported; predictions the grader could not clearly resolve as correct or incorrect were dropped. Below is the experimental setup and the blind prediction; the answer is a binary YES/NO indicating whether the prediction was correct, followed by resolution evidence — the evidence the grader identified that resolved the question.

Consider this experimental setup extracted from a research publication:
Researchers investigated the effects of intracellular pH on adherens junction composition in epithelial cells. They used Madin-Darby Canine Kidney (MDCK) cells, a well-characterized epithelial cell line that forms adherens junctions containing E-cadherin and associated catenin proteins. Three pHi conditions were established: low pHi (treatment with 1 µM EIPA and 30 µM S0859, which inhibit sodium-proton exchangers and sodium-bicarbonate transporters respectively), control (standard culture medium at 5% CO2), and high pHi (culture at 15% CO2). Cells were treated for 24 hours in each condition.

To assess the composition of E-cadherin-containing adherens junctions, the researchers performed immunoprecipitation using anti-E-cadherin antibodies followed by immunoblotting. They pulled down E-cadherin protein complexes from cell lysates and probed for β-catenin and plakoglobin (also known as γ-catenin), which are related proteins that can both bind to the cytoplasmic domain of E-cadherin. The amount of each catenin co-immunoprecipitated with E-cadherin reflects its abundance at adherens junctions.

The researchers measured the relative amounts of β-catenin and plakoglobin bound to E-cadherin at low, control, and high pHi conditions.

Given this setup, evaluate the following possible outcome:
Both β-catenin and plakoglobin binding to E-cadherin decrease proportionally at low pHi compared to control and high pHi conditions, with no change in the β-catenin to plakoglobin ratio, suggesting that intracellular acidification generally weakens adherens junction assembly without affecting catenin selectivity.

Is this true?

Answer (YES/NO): NO